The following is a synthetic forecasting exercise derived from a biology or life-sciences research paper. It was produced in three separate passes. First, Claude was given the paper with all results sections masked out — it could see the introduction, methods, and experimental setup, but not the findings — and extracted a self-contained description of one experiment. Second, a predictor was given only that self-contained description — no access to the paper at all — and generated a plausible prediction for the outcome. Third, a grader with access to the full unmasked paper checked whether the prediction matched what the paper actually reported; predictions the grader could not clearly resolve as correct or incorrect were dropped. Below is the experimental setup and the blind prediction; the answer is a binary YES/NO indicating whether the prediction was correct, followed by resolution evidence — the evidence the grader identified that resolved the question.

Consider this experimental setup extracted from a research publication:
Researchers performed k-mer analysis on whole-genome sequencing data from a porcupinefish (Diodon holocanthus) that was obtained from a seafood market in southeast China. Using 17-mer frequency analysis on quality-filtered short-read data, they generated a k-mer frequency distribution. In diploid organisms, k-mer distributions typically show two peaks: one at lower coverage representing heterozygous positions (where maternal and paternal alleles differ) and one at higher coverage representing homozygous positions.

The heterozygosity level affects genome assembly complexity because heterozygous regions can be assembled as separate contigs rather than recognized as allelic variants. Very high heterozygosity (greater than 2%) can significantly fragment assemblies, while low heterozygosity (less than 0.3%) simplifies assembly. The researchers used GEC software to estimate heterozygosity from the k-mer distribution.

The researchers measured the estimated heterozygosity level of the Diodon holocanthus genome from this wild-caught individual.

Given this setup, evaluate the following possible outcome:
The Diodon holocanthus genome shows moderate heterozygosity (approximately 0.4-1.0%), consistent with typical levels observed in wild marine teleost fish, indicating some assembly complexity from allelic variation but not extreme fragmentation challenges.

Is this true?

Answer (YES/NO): YES